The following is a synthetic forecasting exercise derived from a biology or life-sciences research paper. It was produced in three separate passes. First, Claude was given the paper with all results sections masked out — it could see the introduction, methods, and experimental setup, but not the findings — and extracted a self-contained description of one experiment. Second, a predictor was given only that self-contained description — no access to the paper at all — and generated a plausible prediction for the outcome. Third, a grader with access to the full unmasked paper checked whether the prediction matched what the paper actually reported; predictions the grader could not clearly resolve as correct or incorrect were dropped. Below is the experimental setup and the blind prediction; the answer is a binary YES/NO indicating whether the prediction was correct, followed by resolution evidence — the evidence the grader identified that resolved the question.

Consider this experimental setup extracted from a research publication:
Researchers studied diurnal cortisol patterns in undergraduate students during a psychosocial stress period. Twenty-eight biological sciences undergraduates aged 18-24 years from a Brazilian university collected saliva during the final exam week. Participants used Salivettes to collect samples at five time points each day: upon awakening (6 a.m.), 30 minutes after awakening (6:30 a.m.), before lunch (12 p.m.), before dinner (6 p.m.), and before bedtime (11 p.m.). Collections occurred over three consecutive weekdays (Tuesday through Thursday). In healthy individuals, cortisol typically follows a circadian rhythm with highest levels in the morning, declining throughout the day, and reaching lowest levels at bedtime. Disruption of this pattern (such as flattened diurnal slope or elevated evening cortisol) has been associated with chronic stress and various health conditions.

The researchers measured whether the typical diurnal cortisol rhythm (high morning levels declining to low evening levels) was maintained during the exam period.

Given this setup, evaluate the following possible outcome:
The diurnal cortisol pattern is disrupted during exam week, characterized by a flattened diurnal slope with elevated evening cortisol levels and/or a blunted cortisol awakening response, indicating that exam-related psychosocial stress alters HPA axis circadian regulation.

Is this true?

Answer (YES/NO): NO